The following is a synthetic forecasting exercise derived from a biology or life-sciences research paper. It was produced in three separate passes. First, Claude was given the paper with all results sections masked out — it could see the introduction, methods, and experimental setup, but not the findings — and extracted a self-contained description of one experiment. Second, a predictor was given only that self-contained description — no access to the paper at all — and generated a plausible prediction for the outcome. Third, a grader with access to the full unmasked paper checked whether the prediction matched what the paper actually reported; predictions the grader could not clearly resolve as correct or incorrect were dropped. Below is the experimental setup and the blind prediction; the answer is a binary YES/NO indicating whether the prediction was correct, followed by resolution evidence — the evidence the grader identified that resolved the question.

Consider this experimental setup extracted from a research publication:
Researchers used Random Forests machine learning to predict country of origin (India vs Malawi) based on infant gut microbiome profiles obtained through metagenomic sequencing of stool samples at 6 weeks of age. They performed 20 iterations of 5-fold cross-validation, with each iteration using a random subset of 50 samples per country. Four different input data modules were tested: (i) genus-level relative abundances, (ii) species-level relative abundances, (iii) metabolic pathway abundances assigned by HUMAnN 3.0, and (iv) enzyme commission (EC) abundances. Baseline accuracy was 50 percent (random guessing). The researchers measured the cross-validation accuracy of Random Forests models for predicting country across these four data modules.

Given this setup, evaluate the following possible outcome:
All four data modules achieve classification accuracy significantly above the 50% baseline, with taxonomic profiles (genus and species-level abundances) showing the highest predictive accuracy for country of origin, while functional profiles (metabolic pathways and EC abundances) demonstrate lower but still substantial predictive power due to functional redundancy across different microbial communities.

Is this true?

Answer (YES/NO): YES